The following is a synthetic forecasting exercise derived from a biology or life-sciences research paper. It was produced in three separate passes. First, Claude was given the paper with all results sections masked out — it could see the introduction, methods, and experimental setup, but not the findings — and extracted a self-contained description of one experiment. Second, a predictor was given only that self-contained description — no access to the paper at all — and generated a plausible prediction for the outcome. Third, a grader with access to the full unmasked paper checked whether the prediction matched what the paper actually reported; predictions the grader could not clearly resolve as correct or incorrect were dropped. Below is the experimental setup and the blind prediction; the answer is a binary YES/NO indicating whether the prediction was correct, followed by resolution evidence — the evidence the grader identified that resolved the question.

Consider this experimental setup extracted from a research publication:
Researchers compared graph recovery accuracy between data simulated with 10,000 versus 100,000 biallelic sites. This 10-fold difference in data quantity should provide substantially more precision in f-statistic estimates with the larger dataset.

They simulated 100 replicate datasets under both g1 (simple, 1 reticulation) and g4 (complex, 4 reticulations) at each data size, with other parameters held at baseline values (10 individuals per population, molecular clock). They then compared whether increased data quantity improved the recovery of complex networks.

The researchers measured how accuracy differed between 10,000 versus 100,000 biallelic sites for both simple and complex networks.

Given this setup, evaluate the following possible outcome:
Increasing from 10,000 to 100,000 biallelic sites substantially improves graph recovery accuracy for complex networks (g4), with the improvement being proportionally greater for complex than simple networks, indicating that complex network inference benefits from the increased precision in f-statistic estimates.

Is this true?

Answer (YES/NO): NO